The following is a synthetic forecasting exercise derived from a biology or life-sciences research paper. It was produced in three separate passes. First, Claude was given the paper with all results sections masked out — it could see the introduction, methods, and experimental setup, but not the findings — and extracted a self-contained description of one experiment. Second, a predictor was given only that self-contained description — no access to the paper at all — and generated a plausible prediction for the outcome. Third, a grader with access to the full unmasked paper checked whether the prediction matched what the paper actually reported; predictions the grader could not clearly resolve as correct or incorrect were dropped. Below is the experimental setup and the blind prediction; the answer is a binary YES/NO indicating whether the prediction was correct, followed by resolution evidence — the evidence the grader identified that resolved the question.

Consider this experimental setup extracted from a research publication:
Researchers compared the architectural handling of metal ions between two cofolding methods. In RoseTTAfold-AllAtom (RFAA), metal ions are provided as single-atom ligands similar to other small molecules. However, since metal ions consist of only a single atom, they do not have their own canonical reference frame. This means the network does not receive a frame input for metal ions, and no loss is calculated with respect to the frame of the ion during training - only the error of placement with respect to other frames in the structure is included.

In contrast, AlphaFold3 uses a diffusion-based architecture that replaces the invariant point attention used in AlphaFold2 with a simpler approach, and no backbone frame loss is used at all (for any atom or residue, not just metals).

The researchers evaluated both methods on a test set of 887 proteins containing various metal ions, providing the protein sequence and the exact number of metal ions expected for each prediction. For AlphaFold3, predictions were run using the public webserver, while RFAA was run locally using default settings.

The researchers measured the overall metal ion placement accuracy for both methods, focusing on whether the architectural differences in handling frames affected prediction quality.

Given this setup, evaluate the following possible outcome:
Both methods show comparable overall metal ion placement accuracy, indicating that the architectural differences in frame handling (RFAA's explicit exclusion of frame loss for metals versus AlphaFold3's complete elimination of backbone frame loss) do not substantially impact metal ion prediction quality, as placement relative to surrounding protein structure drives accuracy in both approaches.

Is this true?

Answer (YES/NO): NO